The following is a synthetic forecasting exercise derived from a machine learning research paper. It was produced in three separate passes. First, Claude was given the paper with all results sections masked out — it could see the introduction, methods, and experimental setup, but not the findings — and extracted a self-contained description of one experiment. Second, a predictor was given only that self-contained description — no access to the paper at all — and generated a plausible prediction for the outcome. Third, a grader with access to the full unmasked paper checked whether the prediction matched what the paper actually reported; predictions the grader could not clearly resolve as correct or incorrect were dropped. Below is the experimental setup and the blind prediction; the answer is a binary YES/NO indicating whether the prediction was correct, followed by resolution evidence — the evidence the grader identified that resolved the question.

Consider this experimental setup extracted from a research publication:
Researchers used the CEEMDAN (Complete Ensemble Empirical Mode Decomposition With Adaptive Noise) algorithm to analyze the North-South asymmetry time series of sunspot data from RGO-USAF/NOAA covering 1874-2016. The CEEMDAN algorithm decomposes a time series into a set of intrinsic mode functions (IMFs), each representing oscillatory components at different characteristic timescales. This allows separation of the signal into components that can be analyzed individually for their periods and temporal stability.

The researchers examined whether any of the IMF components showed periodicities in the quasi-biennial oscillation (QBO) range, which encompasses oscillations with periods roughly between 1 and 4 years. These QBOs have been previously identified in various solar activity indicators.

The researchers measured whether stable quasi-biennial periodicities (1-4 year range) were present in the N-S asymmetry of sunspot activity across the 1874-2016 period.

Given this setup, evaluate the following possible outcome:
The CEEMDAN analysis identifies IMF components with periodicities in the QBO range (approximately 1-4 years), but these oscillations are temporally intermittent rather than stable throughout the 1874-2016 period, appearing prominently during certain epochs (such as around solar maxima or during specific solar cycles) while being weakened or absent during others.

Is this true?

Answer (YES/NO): NO